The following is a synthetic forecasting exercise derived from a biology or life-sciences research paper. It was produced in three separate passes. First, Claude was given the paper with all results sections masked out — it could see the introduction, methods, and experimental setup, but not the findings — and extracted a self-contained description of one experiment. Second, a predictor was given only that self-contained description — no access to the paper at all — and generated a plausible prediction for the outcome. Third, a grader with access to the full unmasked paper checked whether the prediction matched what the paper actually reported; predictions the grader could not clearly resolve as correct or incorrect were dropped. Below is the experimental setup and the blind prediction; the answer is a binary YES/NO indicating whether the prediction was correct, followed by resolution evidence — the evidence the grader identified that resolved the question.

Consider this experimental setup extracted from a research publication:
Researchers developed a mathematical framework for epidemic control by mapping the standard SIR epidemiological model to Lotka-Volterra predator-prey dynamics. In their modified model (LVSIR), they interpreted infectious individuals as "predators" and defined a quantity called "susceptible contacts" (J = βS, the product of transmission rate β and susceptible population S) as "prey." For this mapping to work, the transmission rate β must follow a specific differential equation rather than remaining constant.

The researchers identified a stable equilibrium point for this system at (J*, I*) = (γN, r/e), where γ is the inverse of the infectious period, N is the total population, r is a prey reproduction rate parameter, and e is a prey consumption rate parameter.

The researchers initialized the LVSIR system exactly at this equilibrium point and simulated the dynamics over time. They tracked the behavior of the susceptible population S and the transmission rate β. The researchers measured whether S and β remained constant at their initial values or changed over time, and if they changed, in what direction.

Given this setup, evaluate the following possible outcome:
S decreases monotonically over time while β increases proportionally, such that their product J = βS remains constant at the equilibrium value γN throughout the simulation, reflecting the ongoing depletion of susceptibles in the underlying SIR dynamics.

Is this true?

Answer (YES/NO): YES